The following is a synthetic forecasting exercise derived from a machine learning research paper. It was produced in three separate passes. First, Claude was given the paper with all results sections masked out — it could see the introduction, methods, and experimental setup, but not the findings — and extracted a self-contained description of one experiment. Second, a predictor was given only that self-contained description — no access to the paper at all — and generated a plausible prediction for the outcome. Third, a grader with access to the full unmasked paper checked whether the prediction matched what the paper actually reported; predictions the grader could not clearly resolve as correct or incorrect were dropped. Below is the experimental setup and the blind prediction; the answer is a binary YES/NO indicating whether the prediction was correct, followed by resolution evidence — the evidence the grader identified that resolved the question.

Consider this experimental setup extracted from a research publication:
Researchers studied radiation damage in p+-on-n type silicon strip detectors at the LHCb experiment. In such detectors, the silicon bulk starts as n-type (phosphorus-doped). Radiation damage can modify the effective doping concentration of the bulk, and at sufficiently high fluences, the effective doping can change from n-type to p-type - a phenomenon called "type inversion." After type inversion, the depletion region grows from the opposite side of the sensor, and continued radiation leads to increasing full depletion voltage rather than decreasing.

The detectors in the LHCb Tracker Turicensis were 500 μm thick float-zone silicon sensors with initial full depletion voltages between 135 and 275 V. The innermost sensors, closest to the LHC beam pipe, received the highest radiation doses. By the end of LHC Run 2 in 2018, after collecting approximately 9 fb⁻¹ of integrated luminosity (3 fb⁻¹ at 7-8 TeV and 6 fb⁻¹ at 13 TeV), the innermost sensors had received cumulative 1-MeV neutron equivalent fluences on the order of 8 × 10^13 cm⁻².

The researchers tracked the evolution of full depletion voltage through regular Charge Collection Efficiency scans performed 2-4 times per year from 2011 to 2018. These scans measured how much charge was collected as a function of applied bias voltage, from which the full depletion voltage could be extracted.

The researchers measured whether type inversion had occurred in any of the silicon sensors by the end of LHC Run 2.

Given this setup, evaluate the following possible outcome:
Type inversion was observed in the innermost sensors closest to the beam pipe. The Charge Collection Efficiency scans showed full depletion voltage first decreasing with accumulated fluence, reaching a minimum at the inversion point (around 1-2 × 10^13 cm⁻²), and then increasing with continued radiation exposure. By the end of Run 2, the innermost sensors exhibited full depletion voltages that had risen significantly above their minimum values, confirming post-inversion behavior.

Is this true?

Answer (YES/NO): NO